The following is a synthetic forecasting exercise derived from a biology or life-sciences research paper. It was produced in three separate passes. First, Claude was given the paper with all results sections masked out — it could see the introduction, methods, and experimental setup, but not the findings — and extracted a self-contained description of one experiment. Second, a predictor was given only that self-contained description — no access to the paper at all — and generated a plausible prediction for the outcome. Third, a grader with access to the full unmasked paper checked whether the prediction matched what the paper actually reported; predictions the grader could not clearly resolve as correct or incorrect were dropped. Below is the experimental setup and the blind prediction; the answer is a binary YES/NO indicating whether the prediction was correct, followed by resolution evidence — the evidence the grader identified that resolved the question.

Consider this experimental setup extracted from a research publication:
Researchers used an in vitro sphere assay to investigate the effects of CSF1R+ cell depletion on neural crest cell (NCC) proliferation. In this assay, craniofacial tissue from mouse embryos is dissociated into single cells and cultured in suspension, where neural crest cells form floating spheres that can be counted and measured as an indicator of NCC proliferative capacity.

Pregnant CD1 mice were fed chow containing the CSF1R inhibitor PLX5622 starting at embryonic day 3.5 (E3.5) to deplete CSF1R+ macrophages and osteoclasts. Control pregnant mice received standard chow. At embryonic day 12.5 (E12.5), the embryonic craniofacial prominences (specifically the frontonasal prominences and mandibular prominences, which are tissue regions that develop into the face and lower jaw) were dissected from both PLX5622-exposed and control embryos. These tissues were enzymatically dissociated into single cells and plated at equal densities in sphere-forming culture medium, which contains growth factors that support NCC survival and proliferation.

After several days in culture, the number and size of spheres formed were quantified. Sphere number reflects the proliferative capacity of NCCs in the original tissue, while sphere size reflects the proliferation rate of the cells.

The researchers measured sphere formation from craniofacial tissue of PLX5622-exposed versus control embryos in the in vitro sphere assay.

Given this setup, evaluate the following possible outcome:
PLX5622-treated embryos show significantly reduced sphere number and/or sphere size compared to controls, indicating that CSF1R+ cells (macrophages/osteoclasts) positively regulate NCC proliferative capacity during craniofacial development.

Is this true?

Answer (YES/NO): YES